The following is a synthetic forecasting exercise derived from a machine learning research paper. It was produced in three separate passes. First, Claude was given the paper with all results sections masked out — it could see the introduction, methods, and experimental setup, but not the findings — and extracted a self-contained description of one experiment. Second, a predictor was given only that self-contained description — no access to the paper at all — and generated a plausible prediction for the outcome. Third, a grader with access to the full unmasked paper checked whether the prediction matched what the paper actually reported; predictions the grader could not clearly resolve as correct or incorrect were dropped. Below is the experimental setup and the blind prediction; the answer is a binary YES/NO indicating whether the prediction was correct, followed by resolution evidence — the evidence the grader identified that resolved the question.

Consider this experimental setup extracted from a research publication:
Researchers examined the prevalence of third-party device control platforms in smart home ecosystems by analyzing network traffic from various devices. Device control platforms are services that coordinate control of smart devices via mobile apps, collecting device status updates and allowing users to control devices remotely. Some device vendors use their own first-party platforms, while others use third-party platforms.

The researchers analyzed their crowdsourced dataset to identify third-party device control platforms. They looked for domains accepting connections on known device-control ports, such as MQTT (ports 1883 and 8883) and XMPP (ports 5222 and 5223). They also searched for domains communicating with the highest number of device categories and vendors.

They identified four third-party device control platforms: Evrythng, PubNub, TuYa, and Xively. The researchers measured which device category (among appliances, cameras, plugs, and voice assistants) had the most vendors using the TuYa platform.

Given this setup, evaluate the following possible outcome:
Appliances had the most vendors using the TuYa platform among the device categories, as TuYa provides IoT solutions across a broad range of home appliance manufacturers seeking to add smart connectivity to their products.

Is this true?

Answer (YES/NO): NO